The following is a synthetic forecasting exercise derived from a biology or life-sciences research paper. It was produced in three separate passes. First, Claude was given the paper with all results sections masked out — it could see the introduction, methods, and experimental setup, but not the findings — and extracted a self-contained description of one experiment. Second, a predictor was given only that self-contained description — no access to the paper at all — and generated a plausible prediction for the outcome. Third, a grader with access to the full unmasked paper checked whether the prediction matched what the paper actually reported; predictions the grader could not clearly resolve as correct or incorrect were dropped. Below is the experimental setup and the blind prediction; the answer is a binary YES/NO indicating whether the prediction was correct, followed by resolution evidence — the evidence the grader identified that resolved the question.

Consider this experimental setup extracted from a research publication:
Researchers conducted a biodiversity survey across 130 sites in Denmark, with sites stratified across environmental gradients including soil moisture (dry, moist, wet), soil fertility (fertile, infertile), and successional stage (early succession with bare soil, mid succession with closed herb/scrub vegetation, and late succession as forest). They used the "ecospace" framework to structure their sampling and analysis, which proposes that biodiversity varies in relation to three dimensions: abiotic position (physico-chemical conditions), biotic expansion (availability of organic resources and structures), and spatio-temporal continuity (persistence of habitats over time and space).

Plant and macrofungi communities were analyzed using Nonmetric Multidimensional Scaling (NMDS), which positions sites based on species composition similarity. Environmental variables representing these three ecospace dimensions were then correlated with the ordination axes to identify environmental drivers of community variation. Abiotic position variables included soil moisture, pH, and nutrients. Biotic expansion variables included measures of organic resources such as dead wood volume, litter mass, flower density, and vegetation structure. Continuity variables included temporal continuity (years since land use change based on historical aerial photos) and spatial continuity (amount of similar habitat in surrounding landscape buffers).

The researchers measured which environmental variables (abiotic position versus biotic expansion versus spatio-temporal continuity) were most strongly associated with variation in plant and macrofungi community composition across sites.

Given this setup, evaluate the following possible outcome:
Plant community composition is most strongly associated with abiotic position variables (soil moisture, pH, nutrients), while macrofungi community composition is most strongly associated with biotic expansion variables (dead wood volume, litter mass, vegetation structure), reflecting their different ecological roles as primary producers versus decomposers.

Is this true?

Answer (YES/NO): NO